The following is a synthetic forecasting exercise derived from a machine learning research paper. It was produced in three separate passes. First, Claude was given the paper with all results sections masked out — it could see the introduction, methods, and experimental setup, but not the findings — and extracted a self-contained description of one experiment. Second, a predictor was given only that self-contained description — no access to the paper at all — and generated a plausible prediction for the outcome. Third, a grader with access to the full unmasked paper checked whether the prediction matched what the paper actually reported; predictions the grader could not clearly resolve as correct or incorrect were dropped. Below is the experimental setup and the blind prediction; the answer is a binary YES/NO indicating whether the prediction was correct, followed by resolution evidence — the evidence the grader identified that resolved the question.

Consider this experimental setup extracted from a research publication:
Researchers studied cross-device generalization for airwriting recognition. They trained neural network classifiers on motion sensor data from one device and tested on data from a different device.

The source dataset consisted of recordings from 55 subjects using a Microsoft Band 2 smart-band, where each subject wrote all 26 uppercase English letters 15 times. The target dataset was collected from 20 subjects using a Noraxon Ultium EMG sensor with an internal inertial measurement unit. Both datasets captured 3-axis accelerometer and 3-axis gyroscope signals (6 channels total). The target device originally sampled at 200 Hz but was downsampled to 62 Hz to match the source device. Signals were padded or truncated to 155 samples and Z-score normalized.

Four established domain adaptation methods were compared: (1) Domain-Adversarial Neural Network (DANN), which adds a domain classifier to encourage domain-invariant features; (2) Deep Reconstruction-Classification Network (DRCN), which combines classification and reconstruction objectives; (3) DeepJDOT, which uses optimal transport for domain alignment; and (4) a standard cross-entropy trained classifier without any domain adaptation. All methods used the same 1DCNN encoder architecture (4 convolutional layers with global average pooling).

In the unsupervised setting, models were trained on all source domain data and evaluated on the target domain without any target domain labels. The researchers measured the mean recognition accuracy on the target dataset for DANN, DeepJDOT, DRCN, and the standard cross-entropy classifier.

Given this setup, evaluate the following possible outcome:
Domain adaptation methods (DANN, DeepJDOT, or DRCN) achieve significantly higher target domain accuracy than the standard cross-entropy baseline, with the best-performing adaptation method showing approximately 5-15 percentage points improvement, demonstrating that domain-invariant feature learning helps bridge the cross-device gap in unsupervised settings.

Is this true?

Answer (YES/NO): NO